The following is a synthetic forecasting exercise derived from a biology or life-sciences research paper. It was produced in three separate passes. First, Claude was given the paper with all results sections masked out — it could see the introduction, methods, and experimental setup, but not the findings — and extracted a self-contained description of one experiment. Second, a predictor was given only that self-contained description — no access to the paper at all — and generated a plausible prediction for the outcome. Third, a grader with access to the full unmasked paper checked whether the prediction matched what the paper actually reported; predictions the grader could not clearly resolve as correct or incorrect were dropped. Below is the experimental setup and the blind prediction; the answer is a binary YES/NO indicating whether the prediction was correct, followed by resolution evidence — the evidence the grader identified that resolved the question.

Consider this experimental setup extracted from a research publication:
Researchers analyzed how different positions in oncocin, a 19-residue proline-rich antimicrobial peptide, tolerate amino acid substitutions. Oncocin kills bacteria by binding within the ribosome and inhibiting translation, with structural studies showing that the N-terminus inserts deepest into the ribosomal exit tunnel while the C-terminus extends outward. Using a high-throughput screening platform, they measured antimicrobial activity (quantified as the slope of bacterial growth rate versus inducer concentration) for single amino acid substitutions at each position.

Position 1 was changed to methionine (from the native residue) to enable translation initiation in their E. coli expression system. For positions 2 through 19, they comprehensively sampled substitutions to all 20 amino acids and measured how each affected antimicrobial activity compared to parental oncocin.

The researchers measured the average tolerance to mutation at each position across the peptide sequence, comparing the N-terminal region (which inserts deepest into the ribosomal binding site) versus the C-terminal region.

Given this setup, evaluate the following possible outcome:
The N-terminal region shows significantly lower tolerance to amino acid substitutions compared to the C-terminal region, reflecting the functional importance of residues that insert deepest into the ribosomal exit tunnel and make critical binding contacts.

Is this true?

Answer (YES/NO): YES